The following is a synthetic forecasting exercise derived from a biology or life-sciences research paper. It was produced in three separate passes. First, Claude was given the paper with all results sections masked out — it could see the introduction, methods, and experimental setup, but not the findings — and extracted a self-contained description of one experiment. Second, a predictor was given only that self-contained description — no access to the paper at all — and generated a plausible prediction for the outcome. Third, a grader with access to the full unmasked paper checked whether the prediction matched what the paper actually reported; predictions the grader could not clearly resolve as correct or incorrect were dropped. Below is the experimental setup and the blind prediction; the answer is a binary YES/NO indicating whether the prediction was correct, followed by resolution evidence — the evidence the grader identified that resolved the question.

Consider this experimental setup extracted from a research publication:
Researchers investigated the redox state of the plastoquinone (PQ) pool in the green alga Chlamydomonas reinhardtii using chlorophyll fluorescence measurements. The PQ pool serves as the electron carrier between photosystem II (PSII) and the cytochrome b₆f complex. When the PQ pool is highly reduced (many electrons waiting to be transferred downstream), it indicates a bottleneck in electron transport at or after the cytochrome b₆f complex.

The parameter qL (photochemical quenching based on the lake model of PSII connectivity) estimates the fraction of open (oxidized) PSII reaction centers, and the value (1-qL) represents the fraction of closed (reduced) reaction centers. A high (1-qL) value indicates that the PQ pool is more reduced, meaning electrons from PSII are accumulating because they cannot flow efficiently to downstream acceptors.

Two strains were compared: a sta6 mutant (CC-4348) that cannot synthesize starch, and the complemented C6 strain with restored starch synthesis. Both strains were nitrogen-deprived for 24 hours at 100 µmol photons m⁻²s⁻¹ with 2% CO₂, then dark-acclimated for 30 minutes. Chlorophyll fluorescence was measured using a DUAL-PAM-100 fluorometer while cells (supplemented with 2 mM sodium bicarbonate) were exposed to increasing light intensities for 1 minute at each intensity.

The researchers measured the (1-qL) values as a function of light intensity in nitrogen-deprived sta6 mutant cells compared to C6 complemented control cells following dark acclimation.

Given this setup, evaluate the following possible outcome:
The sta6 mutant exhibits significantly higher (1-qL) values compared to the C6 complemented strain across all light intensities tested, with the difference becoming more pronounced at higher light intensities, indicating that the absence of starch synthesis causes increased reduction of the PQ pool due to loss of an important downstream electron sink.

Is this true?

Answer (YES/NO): NO